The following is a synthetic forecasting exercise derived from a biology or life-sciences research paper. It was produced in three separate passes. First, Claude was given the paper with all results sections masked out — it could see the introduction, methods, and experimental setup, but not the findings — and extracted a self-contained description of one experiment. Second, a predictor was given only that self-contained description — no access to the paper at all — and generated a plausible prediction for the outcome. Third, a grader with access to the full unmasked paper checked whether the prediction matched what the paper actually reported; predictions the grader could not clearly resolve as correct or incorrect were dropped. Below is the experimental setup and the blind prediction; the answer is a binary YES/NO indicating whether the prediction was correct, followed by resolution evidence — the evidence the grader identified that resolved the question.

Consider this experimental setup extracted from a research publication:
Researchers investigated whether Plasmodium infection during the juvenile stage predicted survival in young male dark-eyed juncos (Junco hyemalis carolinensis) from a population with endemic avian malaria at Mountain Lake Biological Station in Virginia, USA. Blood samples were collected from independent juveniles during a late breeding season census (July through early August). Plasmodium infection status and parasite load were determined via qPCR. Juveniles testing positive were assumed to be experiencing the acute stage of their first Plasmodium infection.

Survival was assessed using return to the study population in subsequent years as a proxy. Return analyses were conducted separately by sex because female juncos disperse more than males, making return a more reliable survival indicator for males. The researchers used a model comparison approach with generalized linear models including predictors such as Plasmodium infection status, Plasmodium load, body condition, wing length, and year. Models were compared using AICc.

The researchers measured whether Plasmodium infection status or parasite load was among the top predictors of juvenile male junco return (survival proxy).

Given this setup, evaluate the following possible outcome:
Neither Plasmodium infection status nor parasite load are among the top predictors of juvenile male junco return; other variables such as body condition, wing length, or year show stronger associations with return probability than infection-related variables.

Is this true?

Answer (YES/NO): YES